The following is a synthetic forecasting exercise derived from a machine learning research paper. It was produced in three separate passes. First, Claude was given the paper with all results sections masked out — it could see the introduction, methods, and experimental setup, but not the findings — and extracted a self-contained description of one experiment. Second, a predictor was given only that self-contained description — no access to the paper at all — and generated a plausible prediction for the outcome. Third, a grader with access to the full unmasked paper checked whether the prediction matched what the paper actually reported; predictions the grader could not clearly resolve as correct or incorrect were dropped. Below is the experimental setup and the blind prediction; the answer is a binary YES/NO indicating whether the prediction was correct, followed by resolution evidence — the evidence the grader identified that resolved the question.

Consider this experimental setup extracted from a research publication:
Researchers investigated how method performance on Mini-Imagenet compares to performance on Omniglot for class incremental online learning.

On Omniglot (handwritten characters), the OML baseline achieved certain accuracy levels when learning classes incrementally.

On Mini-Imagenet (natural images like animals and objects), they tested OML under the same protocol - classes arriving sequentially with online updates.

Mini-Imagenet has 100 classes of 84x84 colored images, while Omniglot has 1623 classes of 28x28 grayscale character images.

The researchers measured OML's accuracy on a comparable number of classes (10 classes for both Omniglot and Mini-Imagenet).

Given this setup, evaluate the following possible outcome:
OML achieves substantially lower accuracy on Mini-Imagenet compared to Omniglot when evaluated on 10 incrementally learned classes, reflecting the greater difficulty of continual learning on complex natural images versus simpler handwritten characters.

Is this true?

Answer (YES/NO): YES